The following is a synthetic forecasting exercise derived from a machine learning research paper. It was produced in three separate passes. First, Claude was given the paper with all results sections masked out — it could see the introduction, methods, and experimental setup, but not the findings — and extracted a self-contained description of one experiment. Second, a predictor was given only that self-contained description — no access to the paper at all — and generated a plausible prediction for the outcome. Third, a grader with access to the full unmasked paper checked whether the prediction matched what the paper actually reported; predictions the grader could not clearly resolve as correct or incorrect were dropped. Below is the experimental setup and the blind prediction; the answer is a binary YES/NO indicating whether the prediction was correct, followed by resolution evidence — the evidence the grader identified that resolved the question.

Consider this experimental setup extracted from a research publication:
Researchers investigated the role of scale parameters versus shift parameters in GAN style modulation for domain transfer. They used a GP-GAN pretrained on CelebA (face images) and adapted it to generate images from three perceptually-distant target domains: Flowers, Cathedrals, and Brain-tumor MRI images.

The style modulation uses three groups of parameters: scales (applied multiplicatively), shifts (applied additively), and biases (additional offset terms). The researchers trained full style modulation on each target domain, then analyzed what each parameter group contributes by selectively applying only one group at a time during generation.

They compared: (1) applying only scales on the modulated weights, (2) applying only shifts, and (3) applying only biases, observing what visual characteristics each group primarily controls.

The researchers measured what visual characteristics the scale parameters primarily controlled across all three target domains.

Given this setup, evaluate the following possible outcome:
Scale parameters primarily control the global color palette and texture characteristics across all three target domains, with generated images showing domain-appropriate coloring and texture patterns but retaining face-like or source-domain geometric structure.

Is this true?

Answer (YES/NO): NO